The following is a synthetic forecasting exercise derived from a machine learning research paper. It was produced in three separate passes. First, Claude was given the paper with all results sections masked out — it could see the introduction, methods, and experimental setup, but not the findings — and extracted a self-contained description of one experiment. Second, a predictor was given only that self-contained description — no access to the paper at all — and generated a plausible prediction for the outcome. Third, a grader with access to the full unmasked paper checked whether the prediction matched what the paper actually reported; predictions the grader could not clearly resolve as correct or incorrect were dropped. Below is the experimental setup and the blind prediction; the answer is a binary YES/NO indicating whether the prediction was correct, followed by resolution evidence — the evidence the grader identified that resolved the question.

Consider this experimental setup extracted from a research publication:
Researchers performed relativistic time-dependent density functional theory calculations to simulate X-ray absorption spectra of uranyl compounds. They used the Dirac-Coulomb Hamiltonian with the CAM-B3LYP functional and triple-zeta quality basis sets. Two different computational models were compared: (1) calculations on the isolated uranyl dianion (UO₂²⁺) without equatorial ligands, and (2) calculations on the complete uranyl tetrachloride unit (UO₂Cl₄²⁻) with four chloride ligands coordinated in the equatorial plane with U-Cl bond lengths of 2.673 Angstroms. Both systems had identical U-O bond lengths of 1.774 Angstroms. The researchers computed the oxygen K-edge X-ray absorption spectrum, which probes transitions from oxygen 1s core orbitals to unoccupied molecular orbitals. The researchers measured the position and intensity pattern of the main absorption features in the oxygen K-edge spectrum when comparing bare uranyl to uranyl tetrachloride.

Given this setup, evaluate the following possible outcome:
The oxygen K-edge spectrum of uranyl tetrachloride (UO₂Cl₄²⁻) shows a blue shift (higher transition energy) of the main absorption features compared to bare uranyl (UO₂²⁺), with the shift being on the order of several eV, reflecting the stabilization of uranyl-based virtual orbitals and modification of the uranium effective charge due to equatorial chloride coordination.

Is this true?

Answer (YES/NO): NO